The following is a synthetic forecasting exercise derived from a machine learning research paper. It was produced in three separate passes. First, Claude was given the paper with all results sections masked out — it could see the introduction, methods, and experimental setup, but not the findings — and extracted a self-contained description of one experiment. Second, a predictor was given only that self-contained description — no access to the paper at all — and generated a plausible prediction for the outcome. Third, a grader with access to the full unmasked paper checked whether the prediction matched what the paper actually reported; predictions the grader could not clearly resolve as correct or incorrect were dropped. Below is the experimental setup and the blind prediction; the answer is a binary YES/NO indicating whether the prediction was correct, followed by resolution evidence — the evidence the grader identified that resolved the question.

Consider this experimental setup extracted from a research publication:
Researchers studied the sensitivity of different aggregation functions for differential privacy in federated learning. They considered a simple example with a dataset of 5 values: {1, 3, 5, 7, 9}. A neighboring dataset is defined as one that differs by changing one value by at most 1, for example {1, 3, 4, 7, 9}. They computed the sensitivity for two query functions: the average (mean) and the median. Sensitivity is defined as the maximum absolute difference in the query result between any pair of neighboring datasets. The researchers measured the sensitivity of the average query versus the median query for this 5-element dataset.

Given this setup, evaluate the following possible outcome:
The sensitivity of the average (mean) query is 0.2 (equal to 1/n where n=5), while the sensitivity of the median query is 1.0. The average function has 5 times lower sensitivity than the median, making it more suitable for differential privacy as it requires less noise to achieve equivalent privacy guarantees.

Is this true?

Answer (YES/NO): YES